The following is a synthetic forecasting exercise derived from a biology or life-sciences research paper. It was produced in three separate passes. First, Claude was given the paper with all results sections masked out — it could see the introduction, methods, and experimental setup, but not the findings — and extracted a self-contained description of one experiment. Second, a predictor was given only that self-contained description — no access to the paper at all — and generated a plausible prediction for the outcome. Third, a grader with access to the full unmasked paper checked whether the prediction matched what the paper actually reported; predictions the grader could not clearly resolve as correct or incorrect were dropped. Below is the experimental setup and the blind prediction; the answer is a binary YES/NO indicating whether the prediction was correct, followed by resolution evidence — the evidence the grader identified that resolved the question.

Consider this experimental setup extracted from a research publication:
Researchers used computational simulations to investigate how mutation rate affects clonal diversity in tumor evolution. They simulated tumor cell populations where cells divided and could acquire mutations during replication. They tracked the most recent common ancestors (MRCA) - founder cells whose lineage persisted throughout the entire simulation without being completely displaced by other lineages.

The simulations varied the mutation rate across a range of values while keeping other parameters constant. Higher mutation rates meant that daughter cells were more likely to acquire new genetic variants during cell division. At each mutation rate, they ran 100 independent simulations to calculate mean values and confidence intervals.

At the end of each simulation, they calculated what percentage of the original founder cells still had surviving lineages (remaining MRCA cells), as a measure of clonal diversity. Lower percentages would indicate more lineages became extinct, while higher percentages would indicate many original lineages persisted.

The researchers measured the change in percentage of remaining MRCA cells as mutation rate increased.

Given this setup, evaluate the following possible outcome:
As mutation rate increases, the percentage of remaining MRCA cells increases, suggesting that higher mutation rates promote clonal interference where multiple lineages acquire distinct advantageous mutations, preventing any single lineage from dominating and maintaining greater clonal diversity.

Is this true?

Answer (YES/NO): NO